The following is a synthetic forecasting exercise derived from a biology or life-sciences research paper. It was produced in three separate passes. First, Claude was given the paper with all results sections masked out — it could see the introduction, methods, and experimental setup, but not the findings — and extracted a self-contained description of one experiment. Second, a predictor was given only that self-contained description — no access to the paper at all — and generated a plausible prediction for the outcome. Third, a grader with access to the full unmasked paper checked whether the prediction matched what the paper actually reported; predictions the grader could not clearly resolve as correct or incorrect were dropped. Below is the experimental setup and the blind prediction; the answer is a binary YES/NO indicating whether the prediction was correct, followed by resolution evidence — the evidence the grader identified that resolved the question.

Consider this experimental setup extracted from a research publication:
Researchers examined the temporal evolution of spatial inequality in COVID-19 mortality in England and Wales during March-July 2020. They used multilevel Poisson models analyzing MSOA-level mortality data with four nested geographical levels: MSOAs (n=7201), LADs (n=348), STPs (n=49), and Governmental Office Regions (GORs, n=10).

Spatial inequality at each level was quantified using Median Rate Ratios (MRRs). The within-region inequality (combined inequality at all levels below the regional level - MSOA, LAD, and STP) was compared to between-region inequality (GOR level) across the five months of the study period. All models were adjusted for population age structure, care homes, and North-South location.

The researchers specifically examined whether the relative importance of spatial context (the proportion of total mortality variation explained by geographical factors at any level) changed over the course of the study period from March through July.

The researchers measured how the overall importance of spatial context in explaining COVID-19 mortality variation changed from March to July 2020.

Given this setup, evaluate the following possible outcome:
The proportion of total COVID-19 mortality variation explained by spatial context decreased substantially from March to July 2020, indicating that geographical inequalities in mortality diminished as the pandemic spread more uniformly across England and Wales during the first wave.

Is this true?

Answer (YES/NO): NO